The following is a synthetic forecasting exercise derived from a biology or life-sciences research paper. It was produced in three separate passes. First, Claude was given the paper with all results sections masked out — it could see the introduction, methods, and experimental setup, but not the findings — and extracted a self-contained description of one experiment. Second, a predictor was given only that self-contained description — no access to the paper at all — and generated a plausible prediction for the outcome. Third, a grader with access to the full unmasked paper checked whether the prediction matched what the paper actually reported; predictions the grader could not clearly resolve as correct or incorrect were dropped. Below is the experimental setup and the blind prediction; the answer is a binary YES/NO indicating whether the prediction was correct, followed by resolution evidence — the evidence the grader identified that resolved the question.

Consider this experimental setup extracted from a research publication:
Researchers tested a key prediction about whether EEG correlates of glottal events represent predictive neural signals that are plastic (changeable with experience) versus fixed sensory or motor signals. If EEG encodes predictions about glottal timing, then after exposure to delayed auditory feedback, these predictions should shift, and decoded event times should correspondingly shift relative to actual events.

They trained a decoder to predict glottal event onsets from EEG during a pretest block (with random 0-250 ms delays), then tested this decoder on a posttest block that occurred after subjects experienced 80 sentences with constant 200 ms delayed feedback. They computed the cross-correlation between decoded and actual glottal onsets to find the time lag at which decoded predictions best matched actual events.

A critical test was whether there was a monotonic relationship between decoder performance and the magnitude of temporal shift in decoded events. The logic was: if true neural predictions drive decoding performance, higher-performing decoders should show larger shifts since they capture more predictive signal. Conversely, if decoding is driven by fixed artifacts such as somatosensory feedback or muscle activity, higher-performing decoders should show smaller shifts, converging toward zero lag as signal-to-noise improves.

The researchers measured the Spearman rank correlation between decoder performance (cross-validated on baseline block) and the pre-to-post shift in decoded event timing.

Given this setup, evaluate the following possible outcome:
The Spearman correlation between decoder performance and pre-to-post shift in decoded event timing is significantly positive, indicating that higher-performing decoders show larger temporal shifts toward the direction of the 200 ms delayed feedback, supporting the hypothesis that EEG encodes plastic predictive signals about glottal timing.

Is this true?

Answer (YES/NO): YES